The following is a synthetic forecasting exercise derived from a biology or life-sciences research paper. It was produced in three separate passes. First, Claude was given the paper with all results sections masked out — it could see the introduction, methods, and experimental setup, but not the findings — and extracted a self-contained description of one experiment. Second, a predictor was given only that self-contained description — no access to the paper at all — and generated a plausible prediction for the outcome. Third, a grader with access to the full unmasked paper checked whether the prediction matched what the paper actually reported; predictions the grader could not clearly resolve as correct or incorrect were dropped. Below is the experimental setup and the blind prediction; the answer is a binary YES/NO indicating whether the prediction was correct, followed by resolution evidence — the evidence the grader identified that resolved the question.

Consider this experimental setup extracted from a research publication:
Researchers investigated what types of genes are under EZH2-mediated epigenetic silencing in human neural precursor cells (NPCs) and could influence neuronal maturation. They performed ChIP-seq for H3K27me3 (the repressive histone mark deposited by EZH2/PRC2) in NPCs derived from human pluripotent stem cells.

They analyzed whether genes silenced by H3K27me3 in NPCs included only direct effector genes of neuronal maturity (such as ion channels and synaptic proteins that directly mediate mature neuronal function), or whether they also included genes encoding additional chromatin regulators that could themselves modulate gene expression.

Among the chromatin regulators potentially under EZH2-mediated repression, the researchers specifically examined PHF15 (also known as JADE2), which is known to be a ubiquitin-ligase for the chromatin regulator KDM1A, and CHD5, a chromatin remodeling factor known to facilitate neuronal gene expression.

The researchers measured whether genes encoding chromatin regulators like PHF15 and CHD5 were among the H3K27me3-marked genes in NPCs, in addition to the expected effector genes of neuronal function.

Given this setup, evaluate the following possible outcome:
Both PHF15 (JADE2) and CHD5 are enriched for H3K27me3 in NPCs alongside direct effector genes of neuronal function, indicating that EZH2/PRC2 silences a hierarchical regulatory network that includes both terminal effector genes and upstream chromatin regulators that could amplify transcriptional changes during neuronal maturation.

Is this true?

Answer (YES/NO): YES